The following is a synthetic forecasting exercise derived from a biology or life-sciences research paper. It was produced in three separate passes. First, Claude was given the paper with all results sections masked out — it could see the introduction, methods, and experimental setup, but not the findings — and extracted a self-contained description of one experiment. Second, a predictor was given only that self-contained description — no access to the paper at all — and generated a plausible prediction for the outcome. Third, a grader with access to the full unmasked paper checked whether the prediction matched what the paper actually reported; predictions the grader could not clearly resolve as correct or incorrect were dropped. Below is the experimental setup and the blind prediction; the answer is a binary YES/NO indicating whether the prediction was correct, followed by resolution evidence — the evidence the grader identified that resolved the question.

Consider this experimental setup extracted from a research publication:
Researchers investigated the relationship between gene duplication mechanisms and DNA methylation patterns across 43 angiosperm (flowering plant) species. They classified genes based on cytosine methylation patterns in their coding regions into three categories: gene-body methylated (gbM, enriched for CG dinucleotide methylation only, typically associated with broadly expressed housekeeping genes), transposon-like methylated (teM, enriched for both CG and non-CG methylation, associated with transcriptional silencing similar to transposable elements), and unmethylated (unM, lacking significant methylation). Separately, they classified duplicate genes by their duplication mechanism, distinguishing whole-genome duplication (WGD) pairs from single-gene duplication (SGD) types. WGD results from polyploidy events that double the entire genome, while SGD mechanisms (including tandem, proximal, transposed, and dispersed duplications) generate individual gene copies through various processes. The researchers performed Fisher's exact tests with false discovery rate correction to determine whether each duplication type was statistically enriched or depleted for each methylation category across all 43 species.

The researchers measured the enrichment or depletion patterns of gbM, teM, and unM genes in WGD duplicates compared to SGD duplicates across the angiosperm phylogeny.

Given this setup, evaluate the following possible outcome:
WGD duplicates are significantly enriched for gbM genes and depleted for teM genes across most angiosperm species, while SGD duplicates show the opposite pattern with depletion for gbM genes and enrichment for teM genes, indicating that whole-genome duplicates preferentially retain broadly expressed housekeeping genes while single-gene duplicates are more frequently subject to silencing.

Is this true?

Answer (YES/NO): NO